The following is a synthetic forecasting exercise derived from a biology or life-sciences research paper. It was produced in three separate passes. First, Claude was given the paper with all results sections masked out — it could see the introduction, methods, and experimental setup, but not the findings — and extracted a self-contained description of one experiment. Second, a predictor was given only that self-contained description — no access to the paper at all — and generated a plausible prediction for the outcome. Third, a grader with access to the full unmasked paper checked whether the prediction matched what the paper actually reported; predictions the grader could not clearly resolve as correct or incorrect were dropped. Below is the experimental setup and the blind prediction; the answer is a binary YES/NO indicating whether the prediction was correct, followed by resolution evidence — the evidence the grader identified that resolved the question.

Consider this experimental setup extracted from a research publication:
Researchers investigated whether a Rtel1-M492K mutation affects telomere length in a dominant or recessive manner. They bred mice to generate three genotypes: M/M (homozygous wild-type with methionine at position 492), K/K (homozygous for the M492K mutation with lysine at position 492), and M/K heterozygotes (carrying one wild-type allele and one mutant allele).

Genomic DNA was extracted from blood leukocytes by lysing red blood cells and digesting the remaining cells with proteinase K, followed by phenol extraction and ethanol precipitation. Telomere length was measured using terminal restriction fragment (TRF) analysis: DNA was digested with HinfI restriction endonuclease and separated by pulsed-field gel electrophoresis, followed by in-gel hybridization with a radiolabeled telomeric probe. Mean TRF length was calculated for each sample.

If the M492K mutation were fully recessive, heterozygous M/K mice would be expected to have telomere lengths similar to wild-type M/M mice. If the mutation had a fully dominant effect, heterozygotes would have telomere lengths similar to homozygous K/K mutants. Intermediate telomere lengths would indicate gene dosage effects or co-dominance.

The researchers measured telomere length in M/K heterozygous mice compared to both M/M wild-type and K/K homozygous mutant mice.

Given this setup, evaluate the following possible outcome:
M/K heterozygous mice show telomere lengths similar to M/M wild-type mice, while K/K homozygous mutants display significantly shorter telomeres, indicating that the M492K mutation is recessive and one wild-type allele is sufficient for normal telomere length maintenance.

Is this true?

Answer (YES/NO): NO